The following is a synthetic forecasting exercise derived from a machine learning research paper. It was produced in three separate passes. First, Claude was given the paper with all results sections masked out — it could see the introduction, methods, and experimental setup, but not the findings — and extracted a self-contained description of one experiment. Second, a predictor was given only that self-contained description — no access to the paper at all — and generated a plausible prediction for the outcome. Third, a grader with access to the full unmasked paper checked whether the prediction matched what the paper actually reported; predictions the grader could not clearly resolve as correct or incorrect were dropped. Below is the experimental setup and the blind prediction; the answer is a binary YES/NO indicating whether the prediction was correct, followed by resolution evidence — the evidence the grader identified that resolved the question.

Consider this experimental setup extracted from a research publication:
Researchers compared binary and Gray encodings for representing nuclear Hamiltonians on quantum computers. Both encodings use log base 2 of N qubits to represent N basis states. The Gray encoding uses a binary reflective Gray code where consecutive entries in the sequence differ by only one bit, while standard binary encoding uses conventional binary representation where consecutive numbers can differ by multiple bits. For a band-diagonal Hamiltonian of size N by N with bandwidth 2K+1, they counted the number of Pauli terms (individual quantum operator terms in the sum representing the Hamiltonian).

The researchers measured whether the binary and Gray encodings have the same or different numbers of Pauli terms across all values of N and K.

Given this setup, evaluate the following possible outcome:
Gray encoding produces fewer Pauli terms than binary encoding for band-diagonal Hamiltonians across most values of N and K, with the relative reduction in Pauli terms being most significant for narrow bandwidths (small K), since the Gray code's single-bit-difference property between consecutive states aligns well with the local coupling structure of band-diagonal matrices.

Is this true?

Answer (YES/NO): NO